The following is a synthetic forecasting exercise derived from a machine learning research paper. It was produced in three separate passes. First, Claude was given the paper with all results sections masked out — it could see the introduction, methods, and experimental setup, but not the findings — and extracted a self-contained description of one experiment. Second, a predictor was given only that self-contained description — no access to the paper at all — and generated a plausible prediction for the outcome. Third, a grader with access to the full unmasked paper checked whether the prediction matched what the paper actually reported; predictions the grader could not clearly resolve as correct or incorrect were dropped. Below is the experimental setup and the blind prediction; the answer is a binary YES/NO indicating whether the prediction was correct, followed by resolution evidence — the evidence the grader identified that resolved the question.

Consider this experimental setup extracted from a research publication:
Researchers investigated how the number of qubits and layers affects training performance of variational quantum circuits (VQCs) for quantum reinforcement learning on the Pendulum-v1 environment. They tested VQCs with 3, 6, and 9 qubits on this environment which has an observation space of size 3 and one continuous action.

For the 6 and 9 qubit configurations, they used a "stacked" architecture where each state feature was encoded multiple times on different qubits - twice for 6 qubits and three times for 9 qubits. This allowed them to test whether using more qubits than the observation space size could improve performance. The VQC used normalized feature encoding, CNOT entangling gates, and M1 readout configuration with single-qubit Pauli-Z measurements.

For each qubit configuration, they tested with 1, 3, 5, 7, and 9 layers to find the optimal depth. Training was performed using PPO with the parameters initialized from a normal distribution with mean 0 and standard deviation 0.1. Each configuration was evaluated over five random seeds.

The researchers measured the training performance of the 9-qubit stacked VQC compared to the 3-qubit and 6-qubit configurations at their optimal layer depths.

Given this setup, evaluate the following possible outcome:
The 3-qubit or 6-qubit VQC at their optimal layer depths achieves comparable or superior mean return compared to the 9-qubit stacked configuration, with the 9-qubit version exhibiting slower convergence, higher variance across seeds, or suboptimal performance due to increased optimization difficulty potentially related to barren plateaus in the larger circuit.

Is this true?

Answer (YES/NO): YES